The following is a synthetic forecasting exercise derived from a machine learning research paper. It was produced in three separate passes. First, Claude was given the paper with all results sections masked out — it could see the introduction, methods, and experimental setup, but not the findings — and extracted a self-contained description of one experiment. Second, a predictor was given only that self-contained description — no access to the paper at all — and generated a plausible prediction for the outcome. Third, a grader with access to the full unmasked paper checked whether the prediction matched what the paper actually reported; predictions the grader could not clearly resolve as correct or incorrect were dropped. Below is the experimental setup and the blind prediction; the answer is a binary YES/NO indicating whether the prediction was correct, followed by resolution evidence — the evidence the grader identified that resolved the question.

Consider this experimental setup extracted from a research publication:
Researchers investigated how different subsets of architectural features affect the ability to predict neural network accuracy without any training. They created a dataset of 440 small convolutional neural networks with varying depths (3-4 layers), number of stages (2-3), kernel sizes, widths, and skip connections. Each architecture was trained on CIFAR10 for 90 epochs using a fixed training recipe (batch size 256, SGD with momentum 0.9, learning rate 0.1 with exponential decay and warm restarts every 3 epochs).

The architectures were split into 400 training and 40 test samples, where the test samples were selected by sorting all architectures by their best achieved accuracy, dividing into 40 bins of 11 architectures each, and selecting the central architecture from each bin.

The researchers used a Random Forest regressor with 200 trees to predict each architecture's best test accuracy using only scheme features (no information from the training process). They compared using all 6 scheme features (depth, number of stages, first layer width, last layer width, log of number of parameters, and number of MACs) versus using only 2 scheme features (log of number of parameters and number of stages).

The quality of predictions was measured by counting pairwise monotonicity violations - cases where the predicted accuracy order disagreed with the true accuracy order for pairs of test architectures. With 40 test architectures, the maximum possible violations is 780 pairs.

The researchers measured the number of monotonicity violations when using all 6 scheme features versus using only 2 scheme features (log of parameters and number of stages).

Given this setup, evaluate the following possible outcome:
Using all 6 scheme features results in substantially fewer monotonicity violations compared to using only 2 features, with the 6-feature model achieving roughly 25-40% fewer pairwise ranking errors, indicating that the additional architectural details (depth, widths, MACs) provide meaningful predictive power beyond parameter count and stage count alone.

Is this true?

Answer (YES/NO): NO